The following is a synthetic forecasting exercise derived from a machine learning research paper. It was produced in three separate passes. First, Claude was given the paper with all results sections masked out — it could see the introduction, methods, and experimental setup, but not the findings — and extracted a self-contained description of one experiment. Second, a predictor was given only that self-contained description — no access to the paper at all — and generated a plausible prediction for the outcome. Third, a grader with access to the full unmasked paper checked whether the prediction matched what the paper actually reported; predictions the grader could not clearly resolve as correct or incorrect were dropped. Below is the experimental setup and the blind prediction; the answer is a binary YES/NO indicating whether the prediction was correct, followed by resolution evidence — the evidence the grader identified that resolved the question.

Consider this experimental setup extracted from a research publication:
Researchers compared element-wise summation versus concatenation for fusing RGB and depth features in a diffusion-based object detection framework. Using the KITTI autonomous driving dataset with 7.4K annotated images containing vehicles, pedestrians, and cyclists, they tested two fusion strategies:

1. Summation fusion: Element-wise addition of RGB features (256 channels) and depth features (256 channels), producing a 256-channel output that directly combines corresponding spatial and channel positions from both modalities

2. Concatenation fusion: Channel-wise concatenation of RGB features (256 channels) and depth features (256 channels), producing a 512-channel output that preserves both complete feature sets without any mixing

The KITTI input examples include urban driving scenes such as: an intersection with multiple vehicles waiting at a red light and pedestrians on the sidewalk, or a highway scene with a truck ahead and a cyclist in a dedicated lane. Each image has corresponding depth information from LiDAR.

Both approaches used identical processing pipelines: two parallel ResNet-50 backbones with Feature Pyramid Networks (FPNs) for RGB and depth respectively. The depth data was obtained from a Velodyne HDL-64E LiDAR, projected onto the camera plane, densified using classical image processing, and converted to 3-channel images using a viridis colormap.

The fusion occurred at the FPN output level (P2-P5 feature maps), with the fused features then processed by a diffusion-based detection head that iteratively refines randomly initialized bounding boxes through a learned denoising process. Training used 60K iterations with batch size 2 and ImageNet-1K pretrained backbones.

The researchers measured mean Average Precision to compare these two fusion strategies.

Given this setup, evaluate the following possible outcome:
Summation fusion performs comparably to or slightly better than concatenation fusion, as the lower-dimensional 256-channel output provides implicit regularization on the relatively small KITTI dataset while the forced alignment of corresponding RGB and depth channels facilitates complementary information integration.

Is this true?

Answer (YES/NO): NO